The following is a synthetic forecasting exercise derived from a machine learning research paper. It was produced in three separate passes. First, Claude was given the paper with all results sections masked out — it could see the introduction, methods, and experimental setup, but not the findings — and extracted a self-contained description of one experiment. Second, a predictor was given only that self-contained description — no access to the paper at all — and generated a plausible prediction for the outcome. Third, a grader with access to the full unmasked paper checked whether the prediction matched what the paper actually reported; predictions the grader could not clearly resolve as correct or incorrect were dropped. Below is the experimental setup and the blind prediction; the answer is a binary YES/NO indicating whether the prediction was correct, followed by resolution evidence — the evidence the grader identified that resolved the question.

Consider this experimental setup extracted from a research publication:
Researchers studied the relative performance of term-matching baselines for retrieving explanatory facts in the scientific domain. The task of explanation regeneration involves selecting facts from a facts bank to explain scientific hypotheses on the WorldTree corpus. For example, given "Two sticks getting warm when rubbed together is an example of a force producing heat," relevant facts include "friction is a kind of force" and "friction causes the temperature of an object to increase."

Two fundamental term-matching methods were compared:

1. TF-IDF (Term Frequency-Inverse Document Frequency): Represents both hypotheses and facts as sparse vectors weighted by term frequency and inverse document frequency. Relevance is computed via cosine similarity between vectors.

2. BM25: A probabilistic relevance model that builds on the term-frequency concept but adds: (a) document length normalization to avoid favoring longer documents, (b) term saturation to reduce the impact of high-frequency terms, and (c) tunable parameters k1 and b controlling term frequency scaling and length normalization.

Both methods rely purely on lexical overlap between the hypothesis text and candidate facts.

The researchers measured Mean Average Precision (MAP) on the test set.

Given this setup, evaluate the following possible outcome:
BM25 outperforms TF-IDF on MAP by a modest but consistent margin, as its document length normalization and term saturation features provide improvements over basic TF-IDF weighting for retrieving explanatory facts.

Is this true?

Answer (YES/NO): YES